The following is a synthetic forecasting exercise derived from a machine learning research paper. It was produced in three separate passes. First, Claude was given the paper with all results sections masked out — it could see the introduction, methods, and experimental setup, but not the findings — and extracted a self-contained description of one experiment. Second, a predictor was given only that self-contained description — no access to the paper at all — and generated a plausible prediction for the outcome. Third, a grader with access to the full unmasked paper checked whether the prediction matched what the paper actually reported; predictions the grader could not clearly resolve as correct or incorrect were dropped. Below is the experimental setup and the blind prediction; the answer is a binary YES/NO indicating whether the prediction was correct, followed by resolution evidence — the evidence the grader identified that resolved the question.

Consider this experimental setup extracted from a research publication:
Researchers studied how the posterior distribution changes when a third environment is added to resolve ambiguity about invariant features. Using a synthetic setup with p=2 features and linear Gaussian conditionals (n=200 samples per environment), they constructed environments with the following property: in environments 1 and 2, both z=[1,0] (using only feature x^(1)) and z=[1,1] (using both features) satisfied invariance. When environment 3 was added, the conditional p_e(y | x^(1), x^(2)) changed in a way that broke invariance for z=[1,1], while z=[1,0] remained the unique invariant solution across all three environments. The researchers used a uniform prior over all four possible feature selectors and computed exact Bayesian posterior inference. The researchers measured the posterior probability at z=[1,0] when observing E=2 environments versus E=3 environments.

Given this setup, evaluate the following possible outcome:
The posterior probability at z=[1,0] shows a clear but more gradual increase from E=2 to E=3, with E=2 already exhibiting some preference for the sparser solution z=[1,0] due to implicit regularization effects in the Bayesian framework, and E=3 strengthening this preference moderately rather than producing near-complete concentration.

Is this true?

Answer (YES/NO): NO